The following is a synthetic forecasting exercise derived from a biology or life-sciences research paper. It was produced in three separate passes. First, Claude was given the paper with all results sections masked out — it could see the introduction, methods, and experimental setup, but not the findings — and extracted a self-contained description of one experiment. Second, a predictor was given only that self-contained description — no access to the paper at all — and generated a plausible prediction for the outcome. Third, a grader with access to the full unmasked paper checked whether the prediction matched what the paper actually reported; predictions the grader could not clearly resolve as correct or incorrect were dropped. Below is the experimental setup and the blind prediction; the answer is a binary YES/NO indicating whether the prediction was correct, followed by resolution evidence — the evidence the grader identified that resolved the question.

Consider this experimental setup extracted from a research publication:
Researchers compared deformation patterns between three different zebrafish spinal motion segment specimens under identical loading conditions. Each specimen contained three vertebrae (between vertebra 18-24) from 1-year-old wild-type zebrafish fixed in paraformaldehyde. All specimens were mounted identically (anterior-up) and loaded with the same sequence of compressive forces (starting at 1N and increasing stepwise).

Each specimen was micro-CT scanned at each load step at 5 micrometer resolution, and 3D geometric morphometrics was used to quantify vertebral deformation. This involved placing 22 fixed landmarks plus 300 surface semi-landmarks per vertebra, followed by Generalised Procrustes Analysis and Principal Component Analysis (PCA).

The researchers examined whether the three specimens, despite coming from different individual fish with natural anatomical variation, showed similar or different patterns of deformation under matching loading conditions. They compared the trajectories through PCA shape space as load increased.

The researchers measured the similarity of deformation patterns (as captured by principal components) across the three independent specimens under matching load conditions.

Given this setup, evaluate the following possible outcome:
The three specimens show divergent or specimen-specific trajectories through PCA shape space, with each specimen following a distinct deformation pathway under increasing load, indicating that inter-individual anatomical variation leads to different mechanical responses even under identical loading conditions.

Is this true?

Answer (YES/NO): NO